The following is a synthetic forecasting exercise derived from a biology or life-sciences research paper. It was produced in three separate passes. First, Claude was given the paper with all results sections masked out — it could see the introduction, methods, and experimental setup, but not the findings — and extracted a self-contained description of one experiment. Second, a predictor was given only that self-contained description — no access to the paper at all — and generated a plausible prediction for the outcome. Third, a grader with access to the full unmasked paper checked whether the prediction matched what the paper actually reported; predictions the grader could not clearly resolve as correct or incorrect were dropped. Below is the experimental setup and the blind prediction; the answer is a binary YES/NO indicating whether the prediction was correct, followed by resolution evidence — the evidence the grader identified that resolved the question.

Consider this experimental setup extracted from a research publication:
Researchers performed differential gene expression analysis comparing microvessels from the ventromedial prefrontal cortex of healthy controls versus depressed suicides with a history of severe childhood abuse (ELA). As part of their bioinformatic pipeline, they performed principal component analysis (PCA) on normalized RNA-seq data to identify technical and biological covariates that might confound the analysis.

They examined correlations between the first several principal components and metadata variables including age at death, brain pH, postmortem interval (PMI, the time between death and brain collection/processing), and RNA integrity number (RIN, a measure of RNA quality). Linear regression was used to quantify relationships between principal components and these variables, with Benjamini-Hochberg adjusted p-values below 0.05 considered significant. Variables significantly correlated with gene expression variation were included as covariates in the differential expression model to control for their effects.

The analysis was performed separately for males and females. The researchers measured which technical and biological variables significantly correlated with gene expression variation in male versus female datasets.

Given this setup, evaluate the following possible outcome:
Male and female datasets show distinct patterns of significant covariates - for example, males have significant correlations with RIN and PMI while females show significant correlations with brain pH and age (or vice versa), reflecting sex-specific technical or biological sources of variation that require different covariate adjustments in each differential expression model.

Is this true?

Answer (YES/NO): NO